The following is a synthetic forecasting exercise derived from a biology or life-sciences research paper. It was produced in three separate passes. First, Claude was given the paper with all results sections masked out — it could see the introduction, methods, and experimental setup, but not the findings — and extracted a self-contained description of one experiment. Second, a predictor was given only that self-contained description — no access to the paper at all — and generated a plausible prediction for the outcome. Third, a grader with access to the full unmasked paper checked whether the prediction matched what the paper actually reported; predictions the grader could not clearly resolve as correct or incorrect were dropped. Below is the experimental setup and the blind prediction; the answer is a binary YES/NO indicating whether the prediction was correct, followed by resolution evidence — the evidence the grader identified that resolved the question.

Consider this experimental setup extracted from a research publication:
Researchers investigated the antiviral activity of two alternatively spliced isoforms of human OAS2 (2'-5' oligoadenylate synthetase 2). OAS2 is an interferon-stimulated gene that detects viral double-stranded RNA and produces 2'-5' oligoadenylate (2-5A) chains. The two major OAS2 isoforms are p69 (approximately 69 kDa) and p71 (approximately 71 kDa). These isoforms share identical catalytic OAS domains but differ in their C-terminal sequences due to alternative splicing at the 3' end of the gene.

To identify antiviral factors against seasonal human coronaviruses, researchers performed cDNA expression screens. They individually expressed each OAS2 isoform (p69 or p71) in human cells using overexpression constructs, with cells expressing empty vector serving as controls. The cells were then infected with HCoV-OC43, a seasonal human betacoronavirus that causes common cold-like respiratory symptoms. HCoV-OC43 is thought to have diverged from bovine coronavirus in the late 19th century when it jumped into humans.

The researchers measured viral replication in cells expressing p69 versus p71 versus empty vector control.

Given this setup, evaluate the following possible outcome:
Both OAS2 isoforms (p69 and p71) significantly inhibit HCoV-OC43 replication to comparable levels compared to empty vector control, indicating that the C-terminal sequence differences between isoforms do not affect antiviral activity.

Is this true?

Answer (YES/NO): NO